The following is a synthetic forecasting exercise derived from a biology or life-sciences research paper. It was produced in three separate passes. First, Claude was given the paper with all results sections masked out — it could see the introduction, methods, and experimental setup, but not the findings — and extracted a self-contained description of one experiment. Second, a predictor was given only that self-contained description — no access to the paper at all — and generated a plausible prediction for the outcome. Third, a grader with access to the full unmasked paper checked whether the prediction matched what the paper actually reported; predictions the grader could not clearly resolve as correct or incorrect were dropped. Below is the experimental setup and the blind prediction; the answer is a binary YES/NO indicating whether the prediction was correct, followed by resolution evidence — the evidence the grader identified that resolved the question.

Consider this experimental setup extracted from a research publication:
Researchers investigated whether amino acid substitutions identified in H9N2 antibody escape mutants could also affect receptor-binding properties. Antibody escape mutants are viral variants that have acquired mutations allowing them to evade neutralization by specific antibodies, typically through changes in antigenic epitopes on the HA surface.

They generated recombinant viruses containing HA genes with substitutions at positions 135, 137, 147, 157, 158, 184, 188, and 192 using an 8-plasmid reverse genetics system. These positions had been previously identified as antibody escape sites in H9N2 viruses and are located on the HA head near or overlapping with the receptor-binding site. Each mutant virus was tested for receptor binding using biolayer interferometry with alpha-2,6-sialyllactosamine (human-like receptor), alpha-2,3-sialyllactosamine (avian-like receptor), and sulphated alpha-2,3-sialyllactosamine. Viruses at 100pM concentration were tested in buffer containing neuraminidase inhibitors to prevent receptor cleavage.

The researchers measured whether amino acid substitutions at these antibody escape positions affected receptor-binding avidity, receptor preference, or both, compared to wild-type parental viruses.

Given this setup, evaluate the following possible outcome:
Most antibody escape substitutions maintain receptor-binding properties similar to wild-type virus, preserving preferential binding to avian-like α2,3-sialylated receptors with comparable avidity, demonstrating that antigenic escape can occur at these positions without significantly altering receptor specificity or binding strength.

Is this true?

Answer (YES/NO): NO